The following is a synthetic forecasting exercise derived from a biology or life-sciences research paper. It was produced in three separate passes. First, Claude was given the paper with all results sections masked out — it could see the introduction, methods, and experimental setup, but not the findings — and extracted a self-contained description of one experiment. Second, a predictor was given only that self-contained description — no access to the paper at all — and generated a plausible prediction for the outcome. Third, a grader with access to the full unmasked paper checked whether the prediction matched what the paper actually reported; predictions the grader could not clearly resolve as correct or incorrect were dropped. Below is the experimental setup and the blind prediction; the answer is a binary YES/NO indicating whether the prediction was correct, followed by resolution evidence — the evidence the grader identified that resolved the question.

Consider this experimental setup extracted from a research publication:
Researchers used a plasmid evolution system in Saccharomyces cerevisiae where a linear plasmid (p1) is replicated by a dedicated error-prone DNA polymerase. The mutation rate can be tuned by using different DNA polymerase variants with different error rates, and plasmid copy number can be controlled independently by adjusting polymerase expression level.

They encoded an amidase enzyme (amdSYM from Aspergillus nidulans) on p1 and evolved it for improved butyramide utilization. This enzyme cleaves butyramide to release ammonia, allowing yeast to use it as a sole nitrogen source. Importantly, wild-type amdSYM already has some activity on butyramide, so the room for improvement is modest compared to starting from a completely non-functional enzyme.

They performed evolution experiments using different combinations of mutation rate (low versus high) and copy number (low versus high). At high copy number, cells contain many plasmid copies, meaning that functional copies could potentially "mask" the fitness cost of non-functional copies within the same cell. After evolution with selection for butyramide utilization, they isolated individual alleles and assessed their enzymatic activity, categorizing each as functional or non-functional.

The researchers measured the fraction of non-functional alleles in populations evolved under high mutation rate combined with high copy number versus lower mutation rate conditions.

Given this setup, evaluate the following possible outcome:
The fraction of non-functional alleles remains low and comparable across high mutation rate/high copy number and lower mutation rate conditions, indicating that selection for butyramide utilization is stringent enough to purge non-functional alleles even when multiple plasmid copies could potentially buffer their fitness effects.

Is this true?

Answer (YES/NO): NO